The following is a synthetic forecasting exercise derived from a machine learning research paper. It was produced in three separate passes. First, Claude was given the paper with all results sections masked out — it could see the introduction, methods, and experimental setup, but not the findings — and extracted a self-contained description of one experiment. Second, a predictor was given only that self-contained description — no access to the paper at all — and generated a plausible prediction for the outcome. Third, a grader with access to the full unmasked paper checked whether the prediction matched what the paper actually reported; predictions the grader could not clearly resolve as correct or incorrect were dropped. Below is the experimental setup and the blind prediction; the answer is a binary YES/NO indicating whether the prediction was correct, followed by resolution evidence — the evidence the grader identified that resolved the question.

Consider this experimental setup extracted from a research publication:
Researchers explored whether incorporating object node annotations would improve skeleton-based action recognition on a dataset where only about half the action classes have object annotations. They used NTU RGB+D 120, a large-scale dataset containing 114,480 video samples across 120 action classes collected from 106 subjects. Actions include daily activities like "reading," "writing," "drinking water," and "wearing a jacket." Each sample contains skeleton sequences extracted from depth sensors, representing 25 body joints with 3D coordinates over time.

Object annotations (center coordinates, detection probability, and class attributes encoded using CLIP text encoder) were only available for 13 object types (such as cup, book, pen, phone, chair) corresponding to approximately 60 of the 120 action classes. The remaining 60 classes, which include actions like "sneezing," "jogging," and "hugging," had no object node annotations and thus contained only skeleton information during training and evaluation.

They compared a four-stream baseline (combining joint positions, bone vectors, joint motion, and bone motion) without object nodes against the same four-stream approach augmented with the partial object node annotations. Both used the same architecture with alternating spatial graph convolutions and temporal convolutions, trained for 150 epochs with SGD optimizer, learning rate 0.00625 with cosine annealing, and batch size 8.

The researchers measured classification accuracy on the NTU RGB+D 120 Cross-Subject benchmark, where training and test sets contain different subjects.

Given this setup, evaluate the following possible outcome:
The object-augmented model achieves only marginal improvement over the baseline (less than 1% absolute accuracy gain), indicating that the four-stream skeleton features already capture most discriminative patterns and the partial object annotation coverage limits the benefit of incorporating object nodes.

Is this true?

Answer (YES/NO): NO